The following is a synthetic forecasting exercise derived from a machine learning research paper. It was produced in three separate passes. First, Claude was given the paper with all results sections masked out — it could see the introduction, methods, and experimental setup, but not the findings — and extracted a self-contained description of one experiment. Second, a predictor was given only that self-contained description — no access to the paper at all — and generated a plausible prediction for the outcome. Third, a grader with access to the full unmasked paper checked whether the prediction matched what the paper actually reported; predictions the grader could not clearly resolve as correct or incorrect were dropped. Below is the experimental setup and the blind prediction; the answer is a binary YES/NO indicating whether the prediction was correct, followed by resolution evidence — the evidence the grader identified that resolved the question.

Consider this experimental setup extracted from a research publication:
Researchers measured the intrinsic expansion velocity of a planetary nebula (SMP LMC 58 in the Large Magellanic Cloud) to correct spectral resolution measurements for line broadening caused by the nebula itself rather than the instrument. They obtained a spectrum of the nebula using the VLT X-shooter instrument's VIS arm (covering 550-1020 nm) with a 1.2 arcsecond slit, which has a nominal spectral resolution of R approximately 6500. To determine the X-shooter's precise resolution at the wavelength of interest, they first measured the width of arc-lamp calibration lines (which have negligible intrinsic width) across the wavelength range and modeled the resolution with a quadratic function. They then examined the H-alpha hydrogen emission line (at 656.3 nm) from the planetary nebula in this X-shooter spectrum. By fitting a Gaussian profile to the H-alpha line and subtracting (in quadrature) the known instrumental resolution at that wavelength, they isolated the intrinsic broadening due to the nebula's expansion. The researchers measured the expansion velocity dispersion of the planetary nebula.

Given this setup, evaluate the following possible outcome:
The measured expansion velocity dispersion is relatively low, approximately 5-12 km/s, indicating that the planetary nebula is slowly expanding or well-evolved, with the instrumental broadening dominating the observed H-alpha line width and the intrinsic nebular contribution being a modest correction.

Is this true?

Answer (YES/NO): YES